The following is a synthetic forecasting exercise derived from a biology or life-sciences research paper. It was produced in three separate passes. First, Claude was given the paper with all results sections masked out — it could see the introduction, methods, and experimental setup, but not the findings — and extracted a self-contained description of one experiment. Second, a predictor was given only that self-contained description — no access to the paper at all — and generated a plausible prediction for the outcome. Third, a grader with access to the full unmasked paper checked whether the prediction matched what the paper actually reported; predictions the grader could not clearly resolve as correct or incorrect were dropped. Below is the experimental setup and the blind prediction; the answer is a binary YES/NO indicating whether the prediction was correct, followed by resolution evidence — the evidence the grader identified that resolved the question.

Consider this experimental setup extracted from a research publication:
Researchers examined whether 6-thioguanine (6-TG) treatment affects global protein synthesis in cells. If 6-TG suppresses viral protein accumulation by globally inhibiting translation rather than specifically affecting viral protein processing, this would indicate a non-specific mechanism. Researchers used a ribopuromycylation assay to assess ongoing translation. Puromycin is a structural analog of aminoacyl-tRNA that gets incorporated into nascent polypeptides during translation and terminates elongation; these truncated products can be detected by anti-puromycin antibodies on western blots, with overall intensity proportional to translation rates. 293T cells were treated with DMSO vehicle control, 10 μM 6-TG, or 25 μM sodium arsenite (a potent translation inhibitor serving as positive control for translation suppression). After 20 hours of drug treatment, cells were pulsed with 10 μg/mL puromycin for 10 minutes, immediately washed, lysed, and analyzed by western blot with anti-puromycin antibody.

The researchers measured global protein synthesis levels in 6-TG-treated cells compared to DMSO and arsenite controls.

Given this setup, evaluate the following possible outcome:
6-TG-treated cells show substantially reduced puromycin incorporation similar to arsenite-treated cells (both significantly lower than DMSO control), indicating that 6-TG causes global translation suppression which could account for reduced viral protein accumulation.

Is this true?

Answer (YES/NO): NO